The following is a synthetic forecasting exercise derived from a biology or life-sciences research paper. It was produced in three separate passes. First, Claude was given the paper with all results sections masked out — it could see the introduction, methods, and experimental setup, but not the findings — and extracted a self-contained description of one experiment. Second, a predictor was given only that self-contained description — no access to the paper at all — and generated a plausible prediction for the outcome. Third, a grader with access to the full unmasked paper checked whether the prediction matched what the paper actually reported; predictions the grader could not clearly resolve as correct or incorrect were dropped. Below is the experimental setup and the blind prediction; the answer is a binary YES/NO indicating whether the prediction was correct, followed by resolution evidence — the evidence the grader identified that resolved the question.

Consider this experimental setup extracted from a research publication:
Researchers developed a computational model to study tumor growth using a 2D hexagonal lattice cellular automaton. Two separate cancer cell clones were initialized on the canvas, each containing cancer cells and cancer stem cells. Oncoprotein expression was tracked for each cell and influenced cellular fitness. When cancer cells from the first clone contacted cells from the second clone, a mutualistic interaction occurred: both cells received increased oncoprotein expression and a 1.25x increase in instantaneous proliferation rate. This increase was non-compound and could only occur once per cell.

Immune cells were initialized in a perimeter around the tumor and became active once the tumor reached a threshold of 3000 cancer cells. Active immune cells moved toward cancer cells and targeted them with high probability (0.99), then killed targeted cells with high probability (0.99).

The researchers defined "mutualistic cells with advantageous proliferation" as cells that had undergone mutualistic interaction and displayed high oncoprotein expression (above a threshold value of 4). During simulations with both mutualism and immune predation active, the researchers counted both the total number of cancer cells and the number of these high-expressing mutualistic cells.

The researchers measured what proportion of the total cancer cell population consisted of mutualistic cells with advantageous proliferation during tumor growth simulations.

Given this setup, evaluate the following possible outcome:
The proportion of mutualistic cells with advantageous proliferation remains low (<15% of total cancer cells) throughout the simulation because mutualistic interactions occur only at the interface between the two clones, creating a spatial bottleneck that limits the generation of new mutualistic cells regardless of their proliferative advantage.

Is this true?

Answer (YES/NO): YES